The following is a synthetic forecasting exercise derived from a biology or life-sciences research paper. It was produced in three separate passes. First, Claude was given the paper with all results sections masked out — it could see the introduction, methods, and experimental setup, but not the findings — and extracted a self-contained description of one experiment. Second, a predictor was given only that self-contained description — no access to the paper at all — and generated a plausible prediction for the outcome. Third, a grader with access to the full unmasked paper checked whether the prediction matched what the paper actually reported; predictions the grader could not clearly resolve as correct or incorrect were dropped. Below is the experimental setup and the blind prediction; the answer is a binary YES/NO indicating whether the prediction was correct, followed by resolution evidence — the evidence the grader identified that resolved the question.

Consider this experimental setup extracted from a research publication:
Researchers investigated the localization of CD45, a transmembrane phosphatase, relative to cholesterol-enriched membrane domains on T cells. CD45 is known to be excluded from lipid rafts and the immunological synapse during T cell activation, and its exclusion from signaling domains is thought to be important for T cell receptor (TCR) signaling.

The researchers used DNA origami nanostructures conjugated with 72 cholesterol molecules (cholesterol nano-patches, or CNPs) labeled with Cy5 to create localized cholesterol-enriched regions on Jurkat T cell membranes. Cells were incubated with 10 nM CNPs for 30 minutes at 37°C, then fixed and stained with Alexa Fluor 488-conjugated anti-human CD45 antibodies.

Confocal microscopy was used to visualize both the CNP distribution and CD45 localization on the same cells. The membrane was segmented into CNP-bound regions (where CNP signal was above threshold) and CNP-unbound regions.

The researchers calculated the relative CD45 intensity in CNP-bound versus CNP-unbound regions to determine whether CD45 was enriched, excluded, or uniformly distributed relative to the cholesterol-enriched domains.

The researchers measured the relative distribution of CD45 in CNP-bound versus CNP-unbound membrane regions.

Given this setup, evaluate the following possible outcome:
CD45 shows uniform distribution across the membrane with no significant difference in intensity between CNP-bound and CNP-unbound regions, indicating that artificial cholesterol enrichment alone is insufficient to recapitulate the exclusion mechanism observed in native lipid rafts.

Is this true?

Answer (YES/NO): NO